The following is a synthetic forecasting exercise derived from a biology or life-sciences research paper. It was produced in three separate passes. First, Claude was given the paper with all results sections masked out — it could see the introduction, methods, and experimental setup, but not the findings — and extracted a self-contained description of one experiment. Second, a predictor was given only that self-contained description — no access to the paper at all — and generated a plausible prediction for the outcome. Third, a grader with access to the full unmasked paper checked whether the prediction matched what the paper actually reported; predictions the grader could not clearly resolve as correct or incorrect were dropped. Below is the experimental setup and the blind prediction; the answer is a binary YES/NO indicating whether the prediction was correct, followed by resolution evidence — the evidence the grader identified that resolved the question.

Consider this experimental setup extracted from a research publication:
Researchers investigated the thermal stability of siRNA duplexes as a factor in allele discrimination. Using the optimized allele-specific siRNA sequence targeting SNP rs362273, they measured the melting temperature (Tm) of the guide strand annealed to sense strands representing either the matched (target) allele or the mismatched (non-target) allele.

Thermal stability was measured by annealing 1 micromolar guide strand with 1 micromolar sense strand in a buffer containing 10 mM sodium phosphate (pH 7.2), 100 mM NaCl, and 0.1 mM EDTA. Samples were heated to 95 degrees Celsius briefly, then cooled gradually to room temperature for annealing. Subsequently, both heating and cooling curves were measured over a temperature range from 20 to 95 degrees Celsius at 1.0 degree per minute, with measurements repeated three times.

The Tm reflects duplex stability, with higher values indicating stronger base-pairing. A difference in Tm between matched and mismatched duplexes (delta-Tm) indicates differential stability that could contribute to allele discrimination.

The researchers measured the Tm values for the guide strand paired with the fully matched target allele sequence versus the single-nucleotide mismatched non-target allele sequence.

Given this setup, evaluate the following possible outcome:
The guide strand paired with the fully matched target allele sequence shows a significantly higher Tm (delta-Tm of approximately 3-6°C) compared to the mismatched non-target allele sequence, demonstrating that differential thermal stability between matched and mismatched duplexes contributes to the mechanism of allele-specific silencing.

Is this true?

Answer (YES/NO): NO